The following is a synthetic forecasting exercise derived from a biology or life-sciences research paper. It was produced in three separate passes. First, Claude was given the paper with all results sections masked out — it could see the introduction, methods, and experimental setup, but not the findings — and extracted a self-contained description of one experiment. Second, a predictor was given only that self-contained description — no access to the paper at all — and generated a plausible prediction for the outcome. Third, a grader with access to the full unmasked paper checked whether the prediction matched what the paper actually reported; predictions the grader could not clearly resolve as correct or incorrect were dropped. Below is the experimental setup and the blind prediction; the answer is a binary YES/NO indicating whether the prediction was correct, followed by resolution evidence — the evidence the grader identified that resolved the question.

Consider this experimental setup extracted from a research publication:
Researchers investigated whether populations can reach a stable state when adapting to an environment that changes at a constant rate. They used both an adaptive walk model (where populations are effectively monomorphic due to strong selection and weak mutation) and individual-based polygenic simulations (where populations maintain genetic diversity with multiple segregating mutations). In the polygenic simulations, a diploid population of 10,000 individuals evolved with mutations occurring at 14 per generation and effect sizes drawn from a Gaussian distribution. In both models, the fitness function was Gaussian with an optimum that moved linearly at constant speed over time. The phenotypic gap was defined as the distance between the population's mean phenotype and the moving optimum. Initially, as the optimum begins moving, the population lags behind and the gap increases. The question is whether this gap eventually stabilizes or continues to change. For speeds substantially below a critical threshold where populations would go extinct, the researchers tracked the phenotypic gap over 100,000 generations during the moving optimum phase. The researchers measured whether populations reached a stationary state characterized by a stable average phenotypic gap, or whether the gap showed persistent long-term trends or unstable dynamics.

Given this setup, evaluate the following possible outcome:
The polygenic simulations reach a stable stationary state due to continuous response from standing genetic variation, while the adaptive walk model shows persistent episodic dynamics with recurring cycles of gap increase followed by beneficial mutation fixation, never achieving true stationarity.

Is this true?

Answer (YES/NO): NO